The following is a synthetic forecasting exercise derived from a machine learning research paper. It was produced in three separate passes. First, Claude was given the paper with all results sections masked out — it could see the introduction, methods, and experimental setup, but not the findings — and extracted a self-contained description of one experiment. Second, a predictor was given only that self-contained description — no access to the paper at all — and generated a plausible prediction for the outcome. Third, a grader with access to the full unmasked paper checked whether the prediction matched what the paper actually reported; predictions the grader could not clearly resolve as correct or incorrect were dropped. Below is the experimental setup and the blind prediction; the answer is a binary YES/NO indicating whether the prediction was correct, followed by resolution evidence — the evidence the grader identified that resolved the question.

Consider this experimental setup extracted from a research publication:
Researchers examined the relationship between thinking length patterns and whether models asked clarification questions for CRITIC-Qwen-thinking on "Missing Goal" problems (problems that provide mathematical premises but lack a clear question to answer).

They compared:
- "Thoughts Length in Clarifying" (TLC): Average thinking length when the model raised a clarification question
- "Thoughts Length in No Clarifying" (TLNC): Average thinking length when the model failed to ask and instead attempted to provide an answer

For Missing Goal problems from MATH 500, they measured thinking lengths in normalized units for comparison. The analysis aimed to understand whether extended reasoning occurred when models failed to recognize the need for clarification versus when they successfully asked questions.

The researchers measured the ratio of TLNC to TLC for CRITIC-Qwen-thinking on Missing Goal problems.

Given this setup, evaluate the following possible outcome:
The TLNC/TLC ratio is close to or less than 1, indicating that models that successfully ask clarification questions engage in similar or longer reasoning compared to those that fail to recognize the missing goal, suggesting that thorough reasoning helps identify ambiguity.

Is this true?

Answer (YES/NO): NO